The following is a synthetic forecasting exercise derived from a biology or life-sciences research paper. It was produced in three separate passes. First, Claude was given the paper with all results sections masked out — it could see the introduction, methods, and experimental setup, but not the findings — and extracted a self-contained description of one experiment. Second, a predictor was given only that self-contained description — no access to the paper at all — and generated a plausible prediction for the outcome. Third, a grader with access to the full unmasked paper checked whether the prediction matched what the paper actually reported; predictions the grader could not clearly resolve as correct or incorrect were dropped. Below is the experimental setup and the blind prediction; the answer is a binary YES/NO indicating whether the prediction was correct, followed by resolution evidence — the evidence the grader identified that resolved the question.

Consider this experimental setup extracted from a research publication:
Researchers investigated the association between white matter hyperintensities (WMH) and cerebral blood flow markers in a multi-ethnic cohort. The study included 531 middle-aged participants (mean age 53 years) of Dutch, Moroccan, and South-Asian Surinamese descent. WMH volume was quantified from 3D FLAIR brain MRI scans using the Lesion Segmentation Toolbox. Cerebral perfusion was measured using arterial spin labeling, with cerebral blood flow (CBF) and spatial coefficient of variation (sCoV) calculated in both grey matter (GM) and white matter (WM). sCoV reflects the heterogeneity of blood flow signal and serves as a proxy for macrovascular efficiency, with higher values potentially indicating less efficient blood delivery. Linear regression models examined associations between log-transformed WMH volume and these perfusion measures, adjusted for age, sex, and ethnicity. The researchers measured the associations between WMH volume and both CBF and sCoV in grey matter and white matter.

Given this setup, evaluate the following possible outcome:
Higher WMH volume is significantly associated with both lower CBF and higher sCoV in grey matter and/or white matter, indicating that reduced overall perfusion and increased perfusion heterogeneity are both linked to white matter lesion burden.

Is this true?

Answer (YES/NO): NO